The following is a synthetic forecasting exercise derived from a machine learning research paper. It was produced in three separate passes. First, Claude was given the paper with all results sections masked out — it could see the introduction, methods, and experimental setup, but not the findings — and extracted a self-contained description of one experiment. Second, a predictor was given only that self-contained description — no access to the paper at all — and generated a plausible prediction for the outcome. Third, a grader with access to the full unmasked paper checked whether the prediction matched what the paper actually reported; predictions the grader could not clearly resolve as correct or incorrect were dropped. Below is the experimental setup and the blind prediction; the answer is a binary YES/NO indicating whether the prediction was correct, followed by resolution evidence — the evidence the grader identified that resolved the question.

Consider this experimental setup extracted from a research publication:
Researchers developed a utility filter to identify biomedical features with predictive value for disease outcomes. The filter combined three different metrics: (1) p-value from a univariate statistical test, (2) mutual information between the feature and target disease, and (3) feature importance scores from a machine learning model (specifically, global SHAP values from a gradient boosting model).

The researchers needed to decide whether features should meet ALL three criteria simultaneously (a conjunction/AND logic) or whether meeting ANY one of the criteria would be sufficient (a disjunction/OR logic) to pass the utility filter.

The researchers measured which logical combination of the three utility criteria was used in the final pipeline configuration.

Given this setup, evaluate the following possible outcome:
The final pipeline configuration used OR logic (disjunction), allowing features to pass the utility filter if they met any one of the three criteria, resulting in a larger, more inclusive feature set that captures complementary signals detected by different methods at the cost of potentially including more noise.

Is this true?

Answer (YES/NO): YES